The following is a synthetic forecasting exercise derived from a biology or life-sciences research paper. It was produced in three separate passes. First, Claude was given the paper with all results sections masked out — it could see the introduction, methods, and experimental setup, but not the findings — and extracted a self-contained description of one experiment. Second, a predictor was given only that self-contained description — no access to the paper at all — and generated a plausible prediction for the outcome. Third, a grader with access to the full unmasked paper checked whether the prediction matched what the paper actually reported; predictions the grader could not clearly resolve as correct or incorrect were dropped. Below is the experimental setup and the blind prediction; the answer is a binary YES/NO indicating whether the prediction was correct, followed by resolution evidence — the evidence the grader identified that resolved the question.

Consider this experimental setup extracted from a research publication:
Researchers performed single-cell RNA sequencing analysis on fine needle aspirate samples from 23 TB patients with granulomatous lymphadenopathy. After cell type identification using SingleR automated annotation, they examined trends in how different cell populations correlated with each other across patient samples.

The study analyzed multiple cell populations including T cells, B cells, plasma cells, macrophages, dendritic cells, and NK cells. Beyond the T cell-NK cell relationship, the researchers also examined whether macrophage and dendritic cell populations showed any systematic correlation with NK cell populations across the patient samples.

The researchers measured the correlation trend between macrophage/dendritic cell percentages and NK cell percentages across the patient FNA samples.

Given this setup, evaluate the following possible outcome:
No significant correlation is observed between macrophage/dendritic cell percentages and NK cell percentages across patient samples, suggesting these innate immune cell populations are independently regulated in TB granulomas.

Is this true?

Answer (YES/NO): NO